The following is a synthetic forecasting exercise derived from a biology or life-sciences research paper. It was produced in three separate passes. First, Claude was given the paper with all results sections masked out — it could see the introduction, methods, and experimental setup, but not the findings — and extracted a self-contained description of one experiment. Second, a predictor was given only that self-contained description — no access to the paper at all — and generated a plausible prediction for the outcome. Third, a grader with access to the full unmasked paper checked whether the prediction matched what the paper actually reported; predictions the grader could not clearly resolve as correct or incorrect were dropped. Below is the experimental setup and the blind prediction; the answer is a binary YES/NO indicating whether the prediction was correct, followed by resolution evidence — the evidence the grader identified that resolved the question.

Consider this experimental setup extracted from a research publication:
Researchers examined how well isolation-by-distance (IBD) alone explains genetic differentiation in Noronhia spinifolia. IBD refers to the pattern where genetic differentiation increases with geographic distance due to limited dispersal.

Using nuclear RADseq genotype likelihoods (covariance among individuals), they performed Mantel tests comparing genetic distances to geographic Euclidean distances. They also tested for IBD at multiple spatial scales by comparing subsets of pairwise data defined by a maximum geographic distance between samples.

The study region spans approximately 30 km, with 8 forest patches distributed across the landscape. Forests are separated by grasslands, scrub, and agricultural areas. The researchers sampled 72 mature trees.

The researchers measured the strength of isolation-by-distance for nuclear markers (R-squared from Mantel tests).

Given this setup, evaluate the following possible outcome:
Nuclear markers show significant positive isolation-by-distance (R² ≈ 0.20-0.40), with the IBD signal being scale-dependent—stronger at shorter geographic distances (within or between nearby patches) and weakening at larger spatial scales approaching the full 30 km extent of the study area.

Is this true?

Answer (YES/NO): NO